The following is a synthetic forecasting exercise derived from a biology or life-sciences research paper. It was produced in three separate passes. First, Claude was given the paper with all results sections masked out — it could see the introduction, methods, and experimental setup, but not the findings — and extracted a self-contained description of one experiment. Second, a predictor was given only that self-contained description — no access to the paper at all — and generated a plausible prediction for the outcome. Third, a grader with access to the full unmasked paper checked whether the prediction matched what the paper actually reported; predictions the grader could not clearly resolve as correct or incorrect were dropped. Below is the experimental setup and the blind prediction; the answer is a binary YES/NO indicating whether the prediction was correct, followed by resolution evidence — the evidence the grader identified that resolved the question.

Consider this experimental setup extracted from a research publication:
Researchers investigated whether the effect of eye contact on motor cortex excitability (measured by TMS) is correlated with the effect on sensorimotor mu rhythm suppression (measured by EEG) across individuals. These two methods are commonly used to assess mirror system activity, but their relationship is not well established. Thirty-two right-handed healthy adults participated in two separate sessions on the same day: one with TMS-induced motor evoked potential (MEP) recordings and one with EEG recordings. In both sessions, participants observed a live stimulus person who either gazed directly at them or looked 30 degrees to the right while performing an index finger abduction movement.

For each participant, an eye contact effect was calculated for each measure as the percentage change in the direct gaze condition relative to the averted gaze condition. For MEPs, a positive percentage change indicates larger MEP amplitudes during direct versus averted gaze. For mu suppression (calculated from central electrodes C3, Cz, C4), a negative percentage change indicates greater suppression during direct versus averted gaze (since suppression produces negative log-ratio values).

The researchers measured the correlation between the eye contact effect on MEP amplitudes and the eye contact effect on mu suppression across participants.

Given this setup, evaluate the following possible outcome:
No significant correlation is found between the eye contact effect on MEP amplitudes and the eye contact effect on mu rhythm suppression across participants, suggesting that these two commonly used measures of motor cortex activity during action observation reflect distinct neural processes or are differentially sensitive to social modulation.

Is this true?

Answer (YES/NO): NO